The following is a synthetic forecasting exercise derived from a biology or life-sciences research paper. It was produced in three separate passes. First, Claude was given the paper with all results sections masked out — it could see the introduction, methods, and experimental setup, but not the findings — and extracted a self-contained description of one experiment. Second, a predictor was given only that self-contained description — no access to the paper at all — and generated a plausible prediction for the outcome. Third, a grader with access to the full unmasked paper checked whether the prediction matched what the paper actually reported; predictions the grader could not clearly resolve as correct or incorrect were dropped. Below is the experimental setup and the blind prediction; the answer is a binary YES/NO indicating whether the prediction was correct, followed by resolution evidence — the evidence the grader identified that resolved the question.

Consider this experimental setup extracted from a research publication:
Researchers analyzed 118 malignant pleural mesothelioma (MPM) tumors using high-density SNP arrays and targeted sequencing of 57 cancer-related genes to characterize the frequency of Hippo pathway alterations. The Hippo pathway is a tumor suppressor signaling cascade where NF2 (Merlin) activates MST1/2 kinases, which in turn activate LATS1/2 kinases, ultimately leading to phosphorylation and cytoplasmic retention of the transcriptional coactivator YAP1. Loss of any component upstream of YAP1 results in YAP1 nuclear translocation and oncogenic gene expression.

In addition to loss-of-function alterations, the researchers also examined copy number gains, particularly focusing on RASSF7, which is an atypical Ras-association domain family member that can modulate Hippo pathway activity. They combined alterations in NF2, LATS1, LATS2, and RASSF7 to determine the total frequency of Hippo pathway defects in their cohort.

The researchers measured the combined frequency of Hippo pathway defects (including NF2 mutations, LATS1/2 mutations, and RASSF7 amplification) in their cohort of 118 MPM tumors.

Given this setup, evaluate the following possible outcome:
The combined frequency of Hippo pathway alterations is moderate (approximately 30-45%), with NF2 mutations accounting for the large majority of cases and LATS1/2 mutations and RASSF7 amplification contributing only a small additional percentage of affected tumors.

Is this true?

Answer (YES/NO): NO